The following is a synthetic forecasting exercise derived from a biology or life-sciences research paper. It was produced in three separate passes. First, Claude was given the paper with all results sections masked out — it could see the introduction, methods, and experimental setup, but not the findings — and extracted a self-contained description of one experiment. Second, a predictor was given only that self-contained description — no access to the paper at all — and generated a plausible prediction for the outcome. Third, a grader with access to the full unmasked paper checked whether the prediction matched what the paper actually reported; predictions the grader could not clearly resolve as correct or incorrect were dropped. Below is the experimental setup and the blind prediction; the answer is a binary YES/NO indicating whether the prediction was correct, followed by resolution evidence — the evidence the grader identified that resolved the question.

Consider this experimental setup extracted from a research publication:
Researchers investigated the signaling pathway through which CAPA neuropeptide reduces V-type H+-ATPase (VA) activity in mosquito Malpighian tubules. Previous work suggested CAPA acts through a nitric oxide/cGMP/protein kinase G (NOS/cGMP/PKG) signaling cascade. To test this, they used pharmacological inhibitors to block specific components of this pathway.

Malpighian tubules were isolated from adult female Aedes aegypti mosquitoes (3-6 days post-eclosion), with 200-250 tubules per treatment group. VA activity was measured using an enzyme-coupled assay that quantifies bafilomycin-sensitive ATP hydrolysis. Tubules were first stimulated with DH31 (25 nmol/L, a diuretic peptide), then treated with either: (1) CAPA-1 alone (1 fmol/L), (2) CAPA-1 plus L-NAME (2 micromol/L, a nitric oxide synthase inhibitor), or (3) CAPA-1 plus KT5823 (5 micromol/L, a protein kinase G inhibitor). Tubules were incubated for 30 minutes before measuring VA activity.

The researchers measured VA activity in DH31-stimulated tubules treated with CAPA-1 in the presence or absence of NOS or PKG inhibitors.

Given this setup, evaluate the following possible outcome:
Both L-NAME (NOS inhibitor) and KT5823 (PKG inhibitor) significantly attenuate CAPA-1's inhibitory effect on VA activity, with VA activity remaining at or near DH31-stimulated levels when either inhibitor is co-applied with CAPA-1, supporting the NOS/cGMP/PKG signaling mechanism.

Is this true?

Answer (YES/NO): YES